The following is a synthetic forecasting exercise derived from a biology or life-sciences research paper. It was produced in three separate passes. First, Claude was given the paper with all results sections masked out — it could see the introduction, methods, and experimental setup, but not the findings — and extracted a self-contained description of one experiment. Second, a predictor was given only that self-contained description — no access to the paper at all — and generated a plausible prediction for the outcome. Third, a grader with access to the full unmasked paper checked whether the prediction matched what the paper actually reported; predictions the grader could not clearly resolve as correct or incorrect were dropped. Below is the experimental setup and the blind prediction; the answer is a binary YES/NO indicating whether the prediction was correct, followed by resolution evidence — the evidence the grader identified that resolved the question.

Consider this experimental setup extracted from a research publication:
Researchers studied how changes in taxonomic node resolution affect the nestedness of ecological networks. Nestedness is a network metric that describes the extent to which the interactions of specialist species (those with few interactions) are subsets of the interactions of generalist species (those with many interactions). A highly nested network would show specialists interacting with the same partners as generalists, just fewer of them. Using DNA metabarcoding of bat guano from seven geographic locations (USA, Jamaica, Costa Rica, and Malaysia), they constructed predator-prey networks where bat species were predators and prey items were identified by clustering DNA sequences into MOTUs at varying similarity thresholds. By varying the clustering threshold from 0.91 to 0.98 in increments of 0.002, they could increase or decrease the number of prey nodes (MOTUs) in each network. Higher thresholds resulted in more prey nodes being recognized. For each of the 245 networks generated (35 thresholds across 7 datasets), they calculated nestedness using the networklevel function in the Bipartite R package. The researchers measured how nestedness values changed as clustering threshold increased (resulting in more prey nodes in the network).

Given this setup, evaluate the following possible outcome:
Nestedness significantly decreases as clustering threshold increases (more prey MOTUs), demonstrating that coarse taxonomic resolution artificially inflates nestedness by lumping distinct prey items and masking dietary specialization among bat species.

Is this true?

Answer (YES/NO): NO